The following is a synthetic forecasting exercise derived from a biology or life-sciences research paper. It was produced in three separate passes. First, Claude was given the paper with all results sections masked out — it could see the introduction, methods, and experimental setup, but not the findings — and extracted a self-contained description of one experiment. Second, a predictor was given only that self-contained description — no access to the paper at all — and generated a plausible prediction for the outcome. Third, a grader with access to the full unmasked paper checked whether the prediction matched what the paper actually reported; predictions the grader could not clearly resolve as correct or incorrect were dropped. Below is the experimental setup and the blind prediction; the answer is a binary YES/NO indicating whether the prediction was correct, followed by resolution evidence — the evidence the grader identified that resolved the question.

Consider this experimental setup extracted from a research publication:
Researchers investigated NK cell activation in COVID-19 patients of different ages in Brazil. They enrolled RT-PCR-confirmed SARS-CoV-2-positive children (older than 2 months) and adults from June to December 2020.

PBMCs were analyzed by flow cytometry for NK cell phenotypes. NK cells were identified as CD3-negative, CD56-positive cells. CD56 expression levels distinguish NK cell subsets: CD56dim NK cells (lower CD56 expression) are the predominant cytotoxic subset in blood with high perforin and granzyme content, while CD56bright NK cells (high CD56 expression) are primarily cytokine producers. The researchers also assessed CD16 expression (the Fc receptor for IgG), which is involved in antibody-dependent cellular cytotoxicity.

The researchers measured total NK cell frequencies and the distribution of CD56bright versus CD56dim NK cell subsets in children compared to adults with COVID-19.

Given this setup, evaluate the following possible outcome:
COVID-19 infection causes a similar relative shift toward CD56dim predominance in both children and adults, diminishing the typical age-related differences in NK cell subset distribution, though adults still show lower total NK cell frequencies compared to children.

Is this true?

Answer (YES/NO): NO